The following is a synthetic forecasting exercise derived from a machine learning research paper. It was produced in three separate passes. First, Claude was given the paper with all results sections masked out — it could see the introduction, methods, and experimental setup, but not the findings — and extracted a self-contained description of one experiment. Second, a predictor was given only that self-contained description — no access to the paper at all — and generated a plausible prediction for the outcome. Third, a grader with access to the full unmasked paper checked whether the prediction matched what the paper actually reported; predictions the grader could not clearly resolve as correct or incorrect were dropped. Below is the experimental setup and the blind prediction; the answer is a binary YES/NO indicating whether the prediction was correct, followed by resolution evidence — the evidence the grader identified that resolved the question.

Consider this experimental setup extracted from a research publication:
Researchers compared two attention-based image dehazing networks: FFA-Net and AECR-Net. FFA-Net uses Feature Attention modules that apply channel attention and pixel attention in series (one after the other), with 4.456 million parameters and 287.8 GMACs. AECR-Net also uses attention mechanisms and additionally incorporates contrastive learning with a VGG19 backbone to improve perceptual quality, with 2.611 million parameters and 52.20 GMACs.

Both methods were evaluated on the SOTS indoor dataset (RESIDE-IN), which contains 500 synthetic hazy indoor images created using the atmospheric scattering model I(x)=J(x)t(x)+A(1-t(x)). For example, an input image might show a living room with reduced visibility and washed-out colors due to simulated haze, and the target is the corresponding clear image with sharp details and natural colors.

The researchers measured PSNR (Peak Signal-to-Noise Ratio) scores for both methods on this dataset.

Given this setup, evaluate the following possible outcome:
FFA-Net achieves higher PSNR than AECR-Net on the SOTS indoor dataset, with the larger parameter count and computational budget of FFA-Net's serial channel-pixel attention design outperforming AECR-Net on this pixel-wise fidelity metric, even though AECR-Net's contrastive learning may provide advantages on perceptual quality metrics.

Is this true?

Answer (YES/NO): NO